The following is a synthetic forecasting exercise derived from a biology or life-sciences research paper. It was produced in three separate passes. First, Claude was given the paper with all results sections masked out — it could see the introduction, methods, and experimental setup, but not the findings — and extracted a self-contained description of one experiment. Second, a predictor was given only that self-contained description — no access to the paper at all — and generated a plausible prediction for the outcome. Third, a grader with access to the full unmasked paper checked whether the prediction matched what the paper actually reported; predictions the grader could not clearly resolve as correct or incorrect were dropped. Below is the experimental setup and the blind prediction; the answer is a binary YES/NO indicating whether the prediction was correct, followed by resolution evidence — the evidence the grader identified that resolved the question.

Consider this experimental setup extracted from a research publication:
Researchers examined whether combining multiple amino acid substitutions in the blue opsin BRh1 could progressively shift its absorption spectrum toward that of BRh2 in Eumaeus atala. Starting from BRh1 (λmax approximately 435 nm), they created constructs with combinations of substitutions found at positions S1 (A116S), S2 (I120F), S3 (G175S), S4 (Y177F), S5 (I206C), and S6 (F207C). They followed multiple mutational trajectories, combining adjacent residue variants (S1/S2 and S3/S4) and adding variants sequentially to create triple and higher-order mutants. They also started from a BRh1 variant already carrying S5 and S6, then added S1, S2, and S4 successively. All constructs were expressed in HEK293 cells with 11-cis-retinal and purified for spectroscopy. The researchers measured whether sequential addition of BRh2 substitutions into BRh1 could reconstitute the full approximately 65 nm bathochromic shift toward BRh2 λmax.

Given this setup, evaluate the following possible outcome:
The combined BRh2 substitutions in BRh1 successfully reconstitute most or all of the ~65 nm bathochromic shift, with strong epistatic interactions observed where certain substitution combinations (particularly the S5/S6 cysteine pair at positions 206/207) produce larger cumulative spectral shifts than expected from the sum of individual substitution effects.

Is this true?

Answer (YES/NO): NO